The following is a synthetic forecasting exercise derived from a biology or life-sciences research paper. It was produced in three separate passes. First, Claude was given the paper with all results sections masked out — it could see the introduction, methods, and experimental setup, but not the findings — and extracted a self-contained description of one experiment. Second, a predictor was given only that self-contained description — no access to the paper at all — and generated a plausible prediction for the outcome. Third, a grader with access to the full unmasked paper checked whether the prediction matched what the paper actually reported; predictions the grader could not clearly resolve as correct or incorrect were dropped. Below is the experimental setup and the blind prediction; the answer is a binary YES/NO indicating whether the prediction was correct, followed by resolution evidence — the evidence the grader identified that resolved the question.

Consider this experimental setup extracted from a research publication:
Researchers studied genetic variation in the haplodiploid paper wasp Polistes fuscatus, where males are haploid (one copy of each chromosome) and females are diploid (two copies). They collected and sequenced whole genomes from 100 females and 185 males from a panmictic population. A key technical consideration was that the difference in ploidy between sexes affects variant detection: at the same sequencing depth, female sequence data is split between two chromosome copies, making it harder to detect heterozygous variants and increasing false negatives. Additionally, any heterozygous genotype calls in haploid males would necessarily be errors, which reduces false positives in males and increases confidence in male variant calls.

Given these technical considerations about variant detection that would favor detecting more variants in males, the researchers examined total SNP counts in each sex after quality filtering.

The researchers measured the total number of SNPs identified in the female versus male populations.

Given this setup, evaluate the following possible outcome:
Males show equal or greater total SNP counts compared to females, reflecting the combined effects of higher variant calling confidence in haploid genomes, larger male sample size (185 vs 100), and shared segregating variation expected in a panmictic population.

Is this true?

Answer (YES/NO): NO